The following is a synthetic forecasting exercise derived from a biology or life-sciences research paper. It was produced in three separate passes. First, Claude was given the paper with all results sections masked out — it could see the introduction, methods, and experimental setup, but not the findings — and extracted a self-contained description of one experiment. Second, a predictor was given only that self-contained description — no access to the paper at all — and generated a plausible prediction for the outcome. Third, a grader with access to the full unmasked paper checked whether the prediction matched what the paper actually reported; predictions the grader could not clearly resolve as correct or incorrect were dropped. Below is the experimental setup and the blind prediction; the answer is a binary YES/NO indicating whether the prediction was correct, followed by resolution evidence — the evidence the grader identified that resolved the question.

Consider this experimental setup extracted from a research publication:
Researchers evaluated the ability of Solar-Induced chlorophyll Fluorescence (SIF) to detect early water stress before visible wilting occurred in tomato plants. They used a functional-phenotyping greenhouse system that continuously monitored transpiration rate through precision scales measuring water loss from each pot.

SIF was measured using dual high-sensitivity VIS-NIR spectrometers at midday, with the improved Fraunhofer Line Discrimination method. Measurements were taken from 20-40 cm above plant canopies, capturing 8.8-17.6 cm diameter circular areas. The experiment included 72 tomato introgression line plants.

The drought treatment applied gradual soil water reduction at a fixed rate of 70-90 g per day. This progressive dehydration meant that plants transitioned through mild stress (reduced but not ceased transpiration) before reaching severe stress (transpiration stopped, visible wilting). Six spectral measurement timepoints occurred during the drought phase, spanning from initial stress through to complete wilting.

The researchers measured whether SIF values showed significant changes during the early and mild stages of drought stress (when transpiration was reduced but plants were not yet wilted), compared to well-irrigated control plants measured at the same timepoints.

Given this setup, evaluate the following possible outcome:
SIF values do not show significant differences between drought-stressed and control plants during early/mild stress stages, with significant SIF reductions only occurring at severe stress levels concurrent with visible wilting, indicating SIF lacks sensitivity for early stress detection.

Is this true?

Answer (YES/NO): NO